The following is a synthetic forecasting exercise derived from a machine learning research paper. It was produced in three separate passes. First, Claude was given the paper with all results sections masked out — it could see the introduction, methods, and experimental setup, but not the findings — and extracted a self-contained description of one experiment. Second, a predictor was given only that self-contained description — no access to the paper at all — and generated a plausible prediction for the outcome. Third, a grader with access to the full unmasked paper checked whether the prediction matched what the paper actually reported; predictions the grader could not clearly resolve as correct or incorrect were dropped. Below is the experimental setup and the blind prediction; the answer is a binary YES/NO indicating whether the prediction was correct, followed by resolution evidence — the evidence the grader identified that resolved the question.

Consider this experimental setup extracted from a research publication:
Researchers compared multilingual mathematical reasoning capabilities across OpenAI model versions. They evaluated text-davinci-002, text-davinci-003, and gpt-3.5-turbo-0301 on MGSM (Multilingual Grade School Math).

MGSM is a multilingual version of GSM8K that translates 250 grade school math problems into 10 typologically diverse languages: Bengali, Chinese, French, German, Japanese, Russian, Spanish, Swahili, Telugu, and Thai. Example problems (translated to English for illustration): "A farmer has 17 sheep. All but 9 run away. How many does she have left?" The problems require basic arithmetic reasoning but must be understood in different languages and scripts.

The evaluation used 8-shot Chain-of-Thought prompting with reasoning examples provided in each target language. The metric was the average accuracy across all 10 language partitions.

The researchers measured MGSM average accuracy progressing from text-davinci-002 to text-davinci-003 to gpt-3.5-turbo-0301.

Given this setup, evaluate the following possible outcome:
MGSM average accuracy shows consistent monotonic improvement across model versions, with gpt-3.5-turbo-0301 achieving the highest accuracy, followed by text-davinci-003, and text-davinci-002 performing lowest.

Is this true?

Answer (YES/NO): YES